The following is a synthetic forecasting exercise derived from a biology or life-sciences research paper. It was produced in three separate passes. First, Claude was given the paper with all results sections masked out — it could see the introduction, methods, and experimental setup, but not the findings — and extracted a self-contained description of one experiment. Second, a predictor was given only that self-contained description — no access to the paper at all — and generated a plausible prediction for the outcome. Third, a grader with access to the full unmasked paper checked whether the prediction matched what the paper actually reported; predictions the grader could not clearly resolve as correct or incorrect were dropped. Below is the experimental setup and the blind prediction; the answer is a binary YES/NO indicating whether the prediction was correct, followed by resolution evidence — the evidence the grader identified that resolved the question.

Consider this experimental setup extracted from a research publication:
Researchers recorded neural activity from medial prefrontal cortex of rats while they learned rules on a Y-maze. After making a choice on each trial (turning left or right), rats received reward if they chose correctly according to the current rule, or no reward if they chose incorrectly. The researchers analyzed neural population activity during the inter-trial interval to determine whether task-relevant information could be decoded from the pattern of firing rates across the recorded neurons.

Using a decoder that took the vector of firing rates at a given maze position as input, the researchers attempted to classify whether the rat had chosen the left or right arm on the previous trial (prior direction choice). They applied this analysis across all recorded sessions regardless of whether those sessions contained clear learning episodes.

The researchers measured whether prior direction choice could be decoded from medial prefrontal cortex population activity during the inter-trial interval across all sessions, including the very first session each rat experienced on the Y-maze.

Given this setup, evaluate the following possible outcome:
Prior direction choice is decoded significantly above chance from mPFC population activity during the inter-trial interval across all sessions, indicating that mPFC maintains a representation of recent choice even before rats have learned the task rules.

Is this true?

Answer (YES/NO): YES